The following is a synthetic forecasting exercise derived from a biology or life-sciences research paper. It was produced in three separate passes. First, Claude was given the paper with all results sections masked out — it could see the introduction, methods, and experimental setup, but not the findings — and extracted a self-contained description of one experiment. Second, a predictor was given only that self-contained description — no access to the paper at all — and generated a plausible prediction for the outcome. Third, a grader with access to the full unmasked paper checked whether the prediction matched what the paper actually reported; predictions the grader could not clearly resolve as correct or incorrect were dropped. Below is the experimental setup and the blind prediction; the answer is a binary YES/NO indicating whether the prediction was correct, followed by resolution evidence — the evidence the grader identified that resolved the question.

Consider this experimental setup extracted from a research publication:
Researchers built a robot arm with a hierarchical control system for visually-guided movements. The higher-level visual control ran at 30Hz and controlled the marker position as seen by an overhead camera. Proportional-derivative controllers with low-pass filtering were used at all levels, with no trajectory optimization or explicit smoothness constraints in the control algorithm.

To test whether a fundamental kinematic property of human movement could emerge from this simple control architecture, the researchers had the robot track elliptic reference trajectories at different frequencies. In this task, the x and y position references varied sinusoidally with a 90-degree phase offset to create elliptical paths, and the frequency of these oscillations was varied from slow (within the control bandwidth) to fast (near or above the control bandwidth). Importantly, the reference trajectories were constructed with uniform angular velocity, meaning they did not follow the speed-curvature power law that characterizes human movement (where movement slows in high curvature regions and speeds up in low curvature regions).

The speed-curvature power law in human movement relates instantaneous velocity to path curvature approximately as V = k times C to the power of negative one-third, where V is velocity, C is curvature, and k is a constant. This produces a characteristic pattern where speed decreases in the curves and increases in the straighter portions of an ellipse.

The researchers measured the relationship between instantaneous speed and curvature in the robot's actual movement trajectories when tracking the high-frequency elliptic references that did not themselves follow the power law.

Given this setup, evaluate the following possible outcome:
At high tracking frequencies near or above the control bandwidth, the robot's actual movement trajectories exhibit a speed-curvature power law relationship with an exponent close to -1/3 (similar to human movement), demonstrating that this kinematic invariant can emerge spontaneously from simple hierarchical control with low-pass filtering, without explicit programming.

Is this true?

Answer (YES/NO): YES